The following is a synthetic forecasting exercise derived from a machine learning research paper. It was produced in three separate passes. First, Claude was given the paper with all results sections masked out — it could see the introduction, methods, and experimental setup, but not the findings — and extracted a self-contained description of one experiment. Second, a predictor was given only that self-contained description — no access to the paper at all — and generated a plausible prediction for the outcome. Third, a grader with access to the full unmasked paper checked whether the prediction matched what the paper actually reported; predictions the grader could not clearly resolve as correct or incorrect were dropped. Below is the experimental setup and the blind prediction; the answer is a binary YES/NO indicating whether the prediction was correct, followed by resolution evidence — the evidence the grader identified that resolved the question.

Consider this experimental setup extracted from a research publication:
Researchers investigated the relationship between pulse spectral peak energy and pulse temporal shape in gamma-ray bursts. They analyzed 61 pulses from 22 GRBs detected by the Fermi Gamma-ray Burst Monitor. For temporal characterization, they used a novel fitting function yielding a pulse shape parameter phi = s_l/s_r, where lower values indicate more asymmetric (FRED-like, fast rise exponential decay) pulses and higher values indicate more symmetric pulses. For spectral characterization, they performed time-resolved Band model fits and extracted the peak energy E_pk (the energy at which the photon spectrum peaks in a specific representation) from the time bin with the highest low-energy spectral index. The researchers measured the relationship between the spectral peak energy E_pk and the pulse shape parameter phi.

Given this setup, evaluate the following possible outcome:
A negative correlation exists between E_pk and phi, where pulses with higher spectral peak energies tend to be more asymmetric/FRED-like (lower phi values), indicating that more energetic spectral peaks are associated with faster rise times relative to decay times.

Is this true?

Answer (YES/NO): NO